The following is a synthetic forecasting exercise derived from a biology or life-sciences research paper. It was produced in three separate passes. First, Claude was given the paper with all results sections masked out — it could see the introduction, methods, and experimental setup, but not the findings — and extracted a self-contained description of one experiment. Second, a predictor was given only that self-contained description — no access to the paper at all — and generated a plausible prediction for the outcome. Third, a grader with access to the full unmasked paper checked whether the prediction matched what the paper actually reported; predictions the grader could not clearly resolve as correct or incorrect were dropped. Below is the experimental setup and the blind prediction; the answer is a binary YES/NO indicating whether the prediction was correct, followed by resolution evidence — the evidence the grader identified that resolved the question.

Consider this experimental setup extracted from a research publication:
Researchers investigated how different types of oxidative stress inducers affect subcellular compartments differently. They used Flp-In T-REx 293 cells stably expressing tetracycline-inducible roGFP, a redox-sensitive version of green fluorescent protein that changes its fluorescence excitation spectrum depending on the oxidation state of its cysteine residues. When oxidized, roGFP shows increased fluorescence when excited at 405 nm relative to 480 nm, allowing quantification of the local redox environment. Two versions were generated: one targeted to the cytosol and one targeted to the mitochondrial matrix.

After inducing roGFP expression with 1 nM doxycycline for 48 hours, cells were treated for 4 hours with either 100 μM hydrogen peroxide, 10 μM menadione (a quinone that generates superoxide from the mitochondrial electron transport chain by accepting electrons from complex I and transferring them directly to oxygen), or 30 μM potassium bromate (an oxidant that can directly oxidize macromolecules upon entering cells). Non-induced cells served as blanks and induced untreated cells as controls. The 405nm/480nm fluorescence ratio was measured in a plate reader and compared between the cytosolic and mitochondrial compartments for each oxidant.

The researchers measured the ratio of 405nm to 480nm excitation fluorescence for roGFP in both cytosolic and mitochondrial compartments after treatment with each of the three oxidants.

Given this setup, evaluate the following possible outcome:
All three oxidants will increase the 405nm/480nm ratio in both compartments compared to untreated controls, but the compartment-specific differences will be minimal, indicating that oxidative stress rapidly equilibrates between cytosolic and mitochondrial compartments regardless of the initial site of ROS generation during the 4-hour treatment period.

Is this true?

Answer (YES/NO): NO